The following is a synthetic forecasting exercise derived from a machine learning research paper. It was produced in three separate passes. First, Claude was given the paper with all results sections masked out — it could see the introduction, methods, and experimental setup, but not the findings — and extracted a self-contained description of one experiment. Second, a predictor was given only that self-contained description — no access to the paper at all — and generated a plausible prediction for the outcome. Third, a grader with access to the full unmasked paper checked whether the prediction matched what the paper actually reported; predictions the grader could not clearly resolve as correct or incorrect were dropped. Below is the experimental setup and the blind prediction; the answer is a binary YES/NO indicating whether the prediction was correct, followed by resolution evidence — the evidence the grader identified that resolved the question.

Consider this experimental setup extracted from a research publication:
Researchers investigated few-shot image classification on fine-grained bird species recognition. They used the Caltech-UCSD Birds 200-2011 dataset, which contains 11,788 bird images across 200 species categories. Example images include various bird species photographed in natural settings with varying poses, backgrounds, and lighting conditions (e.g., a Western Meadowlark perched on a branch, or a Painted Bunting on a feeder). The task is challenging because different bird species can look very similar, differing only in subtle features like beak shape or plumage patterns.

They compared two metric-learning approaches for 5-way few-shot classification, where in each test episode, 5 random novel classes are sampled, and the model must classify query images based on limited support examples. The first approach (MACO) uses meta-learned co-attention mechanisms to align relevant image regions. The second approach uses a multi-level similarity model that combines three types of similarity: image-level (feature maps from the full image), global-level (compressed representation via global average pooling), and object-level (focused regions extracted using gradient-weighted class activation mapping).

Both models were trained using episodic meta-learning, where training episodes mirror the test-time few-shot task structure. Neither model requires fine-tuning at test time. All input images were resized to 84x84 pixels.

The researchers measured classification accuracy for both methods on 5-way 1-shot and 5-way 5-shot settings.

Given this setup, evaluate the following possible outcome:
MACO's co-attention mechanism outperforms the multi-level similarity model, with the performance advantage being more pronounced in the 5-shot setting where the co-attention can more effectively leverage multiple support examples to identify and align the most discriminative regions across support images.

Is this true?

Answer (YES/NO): NO